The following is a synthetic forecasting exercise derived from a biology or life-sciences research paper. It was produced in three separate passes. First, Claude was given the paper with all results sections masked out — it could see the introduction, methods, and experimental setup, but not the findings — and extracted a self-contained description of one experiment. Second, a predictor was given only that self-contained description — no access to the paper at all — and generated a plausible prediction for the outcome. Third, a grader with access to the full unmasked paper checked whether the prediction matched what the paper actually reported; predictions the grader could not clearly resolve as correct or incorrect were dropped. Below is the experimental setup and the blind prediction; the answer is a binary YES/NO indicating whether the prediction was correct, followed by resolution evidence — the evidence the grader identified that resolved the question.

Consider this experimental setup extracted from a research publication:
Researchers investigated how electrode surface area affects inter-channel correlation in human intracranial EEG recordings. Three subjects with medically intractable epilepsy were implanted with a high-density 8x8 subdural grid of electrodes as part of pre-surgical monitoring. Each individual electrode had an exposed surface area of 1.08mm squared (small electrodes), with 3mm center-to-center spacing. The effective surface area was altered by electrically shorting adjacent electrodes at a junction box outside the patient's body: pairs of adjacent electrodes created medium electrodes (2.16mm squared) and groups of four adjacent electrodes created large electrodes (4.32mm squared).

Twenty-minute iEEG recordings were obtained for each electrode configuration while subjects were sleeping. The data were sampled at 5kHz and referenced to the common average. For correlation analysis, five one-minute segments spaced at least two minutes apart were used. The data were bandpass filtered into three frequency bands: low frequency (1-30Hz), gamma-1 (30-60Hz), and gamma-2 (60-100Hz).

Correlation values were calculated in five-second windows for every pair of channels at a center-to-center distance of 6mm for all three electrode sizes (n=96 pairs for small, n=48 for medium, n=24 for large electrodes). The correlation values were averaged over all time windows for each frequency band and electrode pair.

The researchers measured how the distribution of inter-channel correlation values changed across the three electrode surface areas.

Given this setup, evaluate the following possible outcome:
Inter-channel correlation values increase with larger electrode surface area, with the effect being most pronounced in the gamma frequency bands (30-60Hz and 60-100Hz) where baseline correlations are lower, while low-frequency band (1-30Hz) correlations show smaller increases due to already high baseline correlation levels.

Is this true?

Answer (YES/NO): NO